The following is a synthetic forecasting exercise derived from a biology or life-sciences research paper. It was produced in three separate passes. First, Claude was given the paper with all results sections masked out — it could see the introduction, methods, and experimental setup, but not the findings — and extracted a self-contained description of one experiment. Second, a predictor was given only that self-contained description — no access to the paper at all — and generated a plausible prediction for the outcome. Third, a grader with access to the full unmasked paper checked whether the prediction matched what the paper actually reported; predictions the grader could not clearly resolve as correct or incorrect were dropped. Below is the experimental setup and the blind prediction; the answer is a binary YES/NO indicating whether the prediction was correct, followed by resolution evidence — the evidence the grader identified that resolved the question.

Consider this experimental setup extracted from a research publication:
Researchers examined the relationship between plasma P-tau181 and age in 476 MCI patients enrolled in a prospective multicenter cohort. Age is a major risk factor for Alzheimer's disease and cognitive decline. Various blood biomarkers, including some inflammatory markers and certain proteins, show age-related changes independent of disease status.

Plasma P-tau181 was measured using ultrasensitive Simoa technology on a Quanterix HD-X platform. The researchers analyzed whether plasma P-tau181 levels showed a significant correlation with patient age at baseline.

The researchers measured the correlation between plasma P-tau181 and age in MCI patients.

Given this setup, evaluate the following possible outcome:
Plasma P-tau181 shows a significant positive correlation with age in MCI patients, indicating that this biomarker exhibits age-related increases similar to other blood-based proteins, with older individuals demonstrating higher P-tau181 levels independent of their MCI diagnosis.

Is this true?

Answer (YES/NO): YES